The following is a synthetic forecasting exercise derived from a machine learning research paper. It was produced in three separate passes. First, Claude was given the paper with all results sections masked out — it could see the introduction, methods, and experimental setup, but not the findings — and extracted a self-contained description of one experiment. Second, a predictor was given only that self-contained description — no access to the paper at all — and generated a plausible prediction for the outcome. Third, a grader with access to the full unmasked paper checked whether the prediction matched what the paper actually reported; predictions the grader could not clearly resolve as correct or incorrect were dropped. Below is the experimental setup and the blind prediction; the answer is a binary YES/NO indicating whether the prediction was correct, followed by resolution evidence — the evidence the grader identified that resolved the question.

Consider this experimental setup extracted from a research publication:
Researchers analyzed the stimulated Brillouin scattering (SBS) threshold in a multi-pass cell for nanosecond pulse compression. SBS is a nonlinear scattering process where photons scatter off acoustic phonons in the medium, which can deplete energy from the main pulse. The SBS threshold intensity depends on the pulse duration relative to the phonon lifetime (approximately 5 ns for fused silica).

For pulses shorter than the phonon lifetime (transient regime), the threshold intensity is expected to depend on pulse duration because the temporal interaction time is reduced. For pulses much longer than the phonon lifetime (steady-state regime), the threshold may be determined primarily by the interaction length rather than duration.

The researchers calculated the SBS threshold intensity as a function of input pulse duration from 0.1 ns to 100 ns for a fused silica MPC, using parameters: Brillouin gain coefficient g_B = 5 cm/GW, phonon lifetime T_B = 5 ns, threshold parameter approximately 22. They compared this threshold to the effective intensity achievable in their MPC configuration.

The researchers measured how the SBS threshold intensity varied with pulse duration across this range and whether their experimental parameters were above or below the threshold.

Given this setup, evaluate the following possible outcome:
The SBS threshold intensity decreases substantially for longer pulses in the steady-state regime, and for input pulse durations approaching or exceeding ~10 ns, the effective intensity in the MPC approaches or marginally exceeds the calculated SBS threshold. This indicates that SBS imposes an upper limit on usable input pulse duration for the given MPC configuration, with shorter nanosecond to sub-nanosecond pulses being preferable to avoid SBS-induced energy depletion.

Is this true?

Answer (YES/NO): NO